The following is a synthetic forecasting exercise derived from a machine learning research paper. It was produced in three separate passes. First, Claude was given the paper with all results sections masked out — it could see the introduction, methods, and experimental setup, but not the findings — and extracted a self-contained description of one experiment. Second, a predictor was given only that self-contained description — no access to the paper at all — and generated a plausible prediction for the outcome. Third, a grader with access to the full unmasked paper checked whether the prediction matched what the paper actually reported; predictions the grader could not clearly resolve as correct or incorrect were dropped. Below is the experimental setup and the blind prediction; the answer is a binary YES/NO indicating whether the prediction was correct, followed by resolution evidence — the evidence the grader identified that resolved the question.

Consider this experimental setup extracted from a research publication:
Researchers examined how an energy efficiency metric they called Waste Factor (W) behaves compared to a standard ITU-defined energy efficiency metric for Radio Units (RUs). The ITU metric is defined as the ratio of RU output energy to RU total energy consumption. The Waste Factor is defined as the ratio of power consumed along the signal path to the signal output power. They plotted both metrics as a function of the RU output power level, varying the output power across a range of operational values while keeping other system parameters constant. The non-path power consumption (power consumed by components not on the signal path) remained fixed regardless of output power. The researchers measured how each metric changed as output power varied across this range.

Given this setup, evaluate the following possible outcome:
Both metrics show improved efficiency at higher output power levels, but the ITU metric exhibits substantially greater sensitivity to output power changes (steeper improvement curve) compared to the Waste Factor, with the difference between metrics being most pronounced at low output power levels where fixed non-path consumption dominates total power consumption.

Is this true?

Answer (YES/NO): NO